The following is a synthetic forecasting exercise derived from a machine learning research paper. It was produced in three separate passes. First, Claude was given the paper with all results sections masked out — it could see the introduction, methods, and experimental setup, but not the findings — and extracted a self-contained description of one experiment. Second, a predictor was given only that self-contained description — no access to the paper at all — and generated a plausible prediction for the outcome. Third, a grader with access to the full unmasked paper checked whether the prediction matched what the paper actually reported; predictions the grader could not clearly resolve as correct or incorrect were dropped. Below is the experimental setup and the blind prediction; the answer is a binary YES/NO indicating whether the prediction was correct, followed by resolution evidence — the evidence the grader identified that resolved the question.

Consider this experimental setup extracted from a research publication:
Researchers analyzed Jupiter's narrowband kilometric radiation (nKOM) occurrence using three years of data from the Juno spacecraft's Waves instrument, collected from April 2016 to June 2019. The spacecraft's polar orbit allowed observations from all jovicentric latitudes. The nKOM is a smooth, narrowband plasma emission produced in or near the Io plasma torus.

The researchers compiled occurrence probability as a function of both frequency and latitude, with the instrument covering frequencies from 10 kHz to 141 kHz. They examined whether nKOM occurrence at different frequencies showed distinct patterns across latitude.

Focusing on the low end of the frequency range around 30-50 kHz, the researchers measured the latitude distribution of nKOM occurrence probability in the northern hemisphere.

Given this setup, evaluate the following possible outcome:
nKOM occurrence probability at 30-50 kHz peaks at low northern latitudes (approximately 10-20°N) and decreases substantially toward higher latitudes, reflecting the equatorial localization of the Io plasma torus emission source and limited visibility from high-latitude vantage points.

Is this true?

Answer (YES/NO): NO